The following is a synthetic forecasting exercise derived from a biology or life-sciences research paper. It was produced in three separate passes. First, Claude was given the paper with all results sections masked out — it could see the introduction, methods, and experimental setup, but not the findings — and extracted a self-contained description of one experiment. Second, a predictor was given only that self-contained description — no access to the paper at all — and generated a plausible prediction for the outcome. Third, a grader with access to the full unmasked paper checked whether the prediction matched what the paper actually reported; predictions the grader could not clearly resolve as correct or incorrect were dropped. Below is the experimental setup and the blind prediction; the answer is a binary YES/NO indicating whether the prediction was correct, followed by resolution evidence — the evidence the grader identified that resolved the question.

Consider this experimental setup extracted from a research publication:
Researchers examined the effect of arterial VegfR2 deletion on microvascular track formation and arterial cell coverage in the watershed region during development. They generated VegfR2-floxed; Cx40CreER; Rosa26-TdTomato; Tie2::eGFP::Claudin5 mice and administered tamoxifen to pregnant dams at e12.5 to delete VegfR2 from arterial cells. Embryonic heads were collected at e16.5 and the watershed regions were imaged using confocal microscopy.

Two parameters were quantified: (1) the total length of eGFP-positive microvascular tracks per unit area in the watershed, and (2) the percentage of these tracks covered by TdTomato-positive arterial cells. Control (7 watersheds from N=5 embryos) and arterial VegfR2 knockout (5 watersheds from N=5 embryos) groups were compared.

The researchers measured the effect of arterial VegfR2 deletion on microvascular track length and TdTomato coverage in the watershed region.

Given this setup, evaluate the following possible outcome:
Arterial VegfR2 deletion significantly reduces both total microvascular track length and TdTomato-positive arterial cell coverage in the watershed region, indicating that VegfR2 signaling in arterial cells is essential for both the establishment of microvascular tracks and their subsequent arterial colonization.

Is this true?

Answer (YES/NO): YES